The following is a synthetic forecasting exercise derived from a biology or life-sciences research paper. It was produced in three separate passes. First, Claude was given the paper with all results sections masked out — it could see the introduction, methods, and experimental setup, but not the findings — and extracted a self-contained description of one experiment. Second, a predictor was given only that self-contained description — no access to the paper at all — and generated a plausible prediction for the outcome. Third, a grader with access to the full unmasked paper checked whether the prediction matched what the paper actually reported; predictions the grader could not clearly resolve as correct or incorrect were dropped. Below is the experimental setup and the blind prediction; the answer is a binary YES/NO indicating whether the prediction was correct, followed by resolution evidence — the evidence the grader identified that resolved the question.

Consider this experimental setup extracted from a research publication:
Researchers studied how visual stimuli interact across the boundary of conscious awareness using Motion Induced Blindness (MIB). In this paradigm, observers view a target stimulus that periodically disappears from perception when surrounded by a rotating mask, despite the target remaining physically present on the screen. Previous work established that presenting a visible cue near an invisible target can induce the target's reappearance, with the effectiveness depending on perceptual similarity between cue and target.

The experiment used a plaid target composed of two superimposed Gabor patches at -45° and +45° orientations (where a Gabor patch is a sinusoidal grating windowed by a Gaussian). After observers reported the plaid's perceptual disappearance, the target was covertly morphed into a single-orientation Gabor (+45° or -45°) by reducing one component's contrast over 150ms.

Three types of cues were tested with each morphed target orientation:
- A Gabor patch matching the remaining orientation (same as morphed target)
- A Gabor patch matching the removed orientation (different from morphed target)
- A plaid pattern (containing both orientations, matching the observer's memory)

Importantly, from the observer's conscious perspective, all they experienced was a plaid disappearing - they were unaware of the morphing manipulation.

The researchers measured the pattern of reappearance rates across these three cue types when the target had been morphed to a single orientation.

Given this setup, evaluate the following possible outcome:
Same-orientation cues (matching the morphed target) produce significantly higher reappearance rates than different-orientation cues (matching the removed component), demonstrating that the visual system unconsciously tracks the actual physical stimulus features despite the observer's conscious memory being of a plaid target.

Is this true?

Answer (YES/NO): YES